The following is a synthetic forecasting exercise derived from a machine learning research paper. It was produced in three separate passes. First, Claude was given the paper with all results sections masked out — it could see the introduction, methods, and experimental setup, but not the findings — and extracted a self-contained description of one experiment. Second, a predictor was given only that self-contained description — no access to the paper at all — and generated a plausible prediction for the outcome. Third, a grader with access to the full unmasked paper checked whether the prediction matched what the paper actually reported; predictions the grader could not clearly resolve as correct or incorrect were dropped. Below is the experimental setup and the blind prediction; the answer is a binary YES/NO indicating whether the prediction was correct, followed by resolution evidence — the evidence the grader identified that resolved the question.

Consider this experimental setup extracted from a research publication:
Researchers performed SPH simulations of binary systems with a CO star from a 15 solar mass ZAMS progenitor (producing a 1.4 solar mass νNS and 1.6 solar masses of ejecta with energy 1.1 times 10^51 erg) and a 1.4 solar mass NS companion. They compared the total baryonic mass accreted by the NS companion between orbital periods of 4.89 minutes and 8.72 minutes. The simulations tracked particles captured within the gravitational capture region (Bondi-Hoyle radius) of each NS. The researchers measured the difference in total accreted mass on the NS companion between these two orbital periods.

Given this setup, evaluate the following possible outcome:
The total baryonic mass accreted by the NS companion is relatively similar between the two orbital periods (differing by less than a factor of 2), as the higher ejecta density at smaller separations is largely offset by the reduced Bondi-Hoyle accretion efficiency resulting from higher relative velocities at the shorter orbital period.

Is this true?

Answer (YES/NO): YES